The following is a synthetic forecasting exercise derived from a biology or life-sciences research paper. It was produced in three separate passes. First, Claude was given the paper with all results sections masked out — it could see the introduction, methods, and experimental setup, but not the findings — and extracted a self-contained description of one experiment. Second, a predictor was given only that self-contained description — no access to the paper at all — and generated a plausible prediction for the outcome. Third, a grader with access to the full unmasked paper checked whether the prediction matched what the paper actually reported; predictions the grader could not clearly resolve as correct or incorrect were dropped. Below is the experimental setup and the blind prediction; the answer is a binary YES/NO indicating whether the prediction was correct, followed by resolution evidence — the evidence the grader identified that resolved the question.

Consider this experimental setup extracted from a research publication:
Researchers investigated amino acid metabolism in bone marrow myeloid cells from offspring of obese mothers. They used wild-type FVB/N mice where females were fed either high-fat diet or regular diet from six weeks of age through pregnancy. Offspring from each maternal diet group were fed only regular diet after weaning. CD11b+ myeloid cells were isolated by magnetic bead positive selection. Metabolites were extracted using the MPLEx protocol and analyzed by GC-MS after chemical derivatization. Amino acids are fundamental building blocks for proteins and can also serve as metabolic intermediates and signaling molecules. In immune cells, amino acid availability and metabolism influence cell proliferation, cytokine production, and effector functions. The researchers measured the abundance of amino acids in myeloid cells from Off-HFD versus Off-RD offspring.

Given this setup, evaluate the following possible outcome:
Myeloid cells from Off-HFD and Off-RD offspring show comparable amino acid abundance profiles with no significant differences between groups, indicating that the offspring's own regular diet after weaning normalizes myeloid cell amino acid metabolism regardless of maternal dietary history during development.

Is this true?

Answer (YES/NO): NO